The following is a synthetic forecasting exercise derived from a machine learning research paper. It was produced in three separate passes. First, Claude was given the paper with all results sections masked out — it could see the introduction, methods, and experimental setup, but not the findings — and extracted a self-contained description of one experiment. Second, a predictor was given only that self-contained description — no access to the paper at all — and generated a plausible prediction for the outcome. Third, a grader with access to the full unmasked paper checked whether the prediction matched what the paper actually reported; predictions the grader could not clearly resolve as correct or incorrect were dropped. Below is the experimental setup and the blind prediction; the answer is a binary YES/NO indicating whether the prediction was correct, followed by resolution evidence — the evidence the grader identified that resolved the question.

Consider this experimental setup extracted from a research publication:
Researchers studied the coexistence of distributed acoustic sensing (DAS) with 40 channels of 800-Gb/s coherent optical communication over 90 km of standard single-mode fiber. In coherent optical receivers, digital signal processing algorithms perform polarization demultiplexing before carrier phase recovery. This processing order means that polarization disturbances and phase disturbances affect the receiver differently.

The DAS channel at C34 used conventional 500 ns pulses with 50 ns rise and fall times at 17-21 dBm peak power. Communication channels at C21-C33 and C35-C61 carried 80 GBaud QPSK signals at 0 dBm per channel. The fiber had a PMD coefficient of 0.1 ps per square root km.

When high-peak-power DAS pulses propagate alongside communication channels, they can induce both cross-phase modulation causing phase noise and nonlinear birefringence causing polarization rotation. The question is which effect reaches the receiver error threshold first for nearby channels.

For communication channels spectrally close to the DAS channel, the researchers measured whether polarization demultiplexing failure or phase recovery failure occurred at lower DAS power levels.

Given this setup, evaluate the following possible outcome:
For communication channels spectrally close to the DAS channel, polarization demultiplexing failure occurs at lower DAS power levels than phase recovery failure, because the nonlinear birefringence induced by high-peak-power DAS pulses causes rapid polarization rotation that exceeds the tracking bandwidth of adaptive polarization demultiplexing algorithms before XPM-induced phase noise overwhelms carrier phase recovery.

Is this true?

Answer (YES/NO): YES